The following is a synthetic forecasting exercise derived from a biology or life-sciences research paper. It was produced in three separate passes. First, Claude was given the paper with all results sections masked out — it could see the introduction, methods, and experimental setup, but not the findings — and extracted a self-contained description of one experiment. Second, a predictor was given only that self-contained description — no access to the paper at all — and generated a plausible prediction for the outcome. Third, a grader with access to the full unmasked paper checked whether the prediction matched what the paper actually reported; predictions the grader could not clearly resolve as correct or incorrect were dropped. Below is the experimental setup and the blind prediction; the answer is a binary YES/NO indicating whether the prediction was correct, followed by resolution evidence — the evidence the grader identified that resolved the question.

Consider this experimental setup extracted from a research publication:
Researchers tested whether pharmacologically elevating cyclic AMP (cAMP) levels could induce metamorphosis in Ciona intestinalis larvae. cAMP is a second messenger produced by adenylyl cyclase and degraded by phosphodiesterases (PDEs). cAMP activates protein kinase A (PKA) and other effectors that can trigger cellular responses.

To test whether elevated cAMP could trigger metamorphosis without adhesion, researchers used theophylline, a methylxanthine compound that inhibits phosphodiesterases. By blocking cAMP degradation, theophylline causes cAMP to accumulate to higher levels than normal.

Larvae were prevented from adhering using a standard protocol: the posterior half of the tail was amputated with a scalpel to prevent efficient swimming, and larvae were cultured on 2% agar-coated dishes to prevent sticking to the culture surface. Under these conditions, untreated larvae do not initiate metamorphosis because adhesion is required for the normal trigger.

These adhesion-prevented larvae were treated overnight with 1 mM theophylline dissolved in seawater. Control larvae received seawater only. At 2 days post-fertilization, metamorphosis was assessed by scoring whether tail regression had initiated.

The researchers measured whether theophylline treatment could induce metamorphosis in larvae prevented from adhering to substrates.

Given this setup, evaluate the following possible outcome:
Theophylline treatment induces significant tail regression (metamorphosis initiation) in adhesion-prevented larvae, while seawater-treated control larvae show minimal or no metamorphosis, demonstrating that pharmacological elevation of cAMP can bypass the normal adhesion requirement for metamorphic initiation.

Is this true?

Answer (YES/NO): YES